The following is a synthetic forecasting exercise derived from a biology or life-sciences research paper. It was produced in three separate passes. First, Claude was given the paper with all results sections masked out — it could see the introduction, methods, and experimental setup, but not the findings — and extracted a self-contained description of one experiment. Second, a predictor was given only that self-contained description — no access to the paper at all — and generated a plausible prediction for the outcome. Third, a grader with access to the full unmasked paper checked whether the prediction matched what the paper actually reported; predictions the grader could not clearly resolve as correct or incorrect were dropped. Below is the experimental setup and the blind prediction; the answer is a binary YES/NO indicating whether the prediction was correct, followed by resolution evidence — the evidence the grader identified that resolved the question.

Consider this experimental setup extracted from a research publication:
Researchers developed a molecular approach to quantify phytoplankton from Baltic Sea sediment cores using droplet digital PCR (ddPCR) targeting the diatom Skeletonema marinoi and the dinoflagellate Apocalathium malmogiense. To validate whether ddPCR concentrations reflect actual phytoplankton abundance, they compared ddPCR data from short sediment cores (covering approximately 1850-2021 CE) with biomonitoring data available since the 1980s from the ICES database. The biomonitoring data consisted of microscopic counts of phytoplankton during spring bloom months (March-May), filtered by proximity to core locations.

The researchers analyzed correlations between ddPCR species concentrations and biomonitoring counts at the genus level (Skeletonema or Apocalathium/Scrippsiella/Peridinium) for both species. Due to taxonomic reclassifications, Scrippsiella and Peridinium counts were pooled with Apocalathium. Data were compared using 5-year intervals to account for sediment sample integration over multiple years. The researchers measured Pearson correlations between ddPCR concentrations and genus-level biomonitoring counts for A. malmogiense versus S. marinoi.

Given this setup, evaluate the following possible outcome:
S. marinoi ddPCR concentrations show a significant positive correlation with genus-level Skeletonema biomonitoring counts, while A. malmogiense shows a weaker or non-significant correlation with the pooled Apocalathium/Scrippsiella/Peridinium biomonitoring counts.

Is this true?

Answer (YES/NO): NO